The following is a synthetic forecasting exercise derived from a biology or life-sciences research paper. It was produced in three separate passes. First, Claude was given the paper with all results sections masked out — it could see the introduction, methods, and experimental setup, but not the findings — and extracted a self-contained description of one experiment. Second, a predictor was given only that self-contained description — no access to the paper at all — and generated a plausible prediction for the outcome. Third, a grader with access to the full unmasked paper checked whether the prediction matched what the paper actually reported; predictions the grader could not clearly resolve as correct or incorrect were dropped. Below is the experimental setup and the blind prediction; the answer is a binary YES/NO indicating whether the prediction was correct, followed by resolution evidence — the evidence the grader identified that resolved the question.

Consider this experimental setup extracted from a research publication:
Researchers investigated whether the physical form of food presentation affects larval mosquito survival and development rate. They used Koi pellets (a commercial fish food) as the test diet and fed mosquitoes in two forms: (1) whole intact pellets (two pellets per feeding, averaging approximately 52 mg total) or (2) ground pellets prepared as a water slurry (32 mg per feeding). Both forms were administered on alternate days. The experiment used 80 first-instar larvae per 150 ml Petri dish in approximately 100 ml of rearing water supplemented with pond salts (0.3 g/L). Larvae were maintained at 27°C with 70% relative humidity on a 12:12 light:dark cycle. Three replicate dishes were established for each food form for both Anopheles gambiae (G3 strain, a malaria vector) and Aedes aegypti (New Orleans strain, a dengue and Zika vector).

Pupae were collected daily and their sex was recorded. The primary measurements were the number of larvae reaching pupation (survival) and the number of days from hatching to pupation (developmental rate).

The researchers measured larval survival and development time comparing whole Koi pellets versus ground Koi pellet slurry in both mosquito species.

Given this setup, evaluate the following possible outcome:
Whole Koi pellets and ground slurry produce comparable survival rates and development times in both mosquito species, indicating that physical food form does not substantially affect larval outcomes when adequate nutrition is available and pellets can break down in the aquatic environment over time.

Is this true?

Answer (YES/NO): NO